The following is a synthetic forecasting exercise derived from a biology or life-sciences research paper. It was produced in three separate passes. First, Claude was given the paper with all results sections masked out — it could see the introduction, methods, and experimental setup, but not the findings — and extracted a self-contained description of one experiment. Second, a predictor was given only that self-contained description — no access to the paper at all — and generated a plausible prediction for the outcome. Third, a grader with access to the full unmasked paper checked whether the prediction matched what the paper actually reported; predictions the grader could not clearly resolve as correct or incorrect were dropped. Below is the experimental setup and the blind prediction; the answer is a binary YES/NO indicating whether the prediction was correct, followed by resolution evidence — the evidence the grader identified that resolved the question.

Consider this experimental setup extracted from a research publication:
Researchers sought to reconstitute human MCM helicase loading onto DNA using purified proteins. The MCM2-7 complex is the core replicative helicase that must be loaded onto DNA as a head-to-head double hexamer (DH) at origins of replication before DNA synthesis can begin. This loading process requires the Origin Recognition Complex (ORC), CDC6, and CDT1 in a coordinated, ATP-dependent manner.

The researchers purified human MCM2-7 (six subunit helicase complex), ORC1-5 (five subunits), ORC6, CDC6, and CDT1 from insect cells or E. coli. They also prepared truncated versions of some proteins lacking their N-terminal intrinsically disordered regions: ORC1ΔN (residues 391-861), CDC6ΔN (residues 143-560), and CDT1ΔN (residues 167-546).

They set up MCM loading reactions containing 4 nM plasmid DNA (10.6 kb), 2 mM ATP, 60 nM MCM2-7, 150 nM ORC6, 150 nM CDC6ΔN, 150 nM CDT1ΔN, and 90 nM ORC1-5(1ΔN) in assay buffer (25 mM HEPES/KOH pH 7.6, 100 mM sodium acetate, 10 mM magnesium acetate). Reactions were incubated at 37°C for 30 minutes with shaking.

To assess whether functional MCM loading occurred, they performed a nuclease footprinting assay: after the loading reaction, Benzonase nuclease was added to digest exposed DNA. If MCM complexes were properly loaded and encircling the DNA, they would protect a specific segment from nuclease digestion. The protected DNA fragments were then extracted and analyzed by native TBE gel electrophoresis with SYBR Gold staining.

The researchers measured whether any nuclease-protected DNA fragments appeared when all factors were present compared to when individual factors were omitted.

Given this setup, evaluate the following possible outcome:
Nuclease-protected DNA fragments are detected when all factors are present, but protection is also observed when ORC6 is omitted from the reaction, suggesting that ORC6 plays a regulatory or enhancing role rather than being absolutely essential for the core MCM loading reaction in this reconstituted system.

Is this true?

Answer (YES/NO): YES